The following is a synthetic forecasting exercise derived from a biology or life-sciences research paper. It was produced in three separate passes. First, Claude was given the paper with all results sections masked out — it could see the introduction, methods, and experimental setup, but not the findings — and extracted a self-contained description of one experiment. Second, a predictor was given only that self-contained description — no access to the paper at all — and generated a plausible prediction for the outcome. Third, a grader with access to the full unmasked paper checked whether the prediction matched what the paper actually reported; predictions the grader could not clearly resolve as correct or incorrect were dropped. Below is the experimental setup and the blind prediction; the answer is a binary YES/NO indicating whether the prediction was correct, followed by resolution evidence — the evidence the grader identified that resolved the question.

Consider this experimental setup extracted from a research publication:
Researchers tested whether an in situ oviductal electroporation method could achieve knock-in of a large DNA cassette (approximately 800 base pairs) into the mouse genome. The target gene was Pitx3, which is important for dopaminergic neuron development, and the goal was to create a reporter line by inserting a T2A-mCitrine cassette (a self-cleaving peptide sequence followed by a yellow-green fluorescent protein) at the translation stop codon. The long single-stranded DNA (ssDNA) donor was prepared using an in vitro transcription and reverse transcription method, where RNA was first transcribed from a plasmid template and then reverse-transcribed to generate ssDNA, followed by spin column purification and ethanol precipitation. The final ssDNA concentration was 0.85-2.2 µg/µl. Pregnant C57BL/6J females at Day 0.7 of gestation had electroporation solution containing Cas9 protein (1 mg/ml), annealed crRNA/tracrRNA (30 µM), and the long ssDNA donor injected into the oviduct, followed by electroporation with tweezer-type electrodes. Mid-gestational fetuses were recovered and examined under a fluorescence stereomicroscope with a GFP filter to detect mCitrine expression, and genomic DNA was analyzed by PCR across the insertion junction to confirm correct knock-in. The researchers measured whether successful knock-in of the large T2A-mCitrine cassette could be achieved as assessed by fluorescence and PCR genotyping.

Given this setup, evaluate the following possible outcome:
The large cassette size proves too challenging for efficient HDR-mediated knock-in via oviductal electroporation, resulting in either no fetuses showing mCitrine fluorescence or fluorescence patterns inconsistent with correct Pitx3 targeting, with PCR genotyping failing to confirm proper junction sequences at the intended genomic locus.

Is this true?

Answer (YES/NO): NO